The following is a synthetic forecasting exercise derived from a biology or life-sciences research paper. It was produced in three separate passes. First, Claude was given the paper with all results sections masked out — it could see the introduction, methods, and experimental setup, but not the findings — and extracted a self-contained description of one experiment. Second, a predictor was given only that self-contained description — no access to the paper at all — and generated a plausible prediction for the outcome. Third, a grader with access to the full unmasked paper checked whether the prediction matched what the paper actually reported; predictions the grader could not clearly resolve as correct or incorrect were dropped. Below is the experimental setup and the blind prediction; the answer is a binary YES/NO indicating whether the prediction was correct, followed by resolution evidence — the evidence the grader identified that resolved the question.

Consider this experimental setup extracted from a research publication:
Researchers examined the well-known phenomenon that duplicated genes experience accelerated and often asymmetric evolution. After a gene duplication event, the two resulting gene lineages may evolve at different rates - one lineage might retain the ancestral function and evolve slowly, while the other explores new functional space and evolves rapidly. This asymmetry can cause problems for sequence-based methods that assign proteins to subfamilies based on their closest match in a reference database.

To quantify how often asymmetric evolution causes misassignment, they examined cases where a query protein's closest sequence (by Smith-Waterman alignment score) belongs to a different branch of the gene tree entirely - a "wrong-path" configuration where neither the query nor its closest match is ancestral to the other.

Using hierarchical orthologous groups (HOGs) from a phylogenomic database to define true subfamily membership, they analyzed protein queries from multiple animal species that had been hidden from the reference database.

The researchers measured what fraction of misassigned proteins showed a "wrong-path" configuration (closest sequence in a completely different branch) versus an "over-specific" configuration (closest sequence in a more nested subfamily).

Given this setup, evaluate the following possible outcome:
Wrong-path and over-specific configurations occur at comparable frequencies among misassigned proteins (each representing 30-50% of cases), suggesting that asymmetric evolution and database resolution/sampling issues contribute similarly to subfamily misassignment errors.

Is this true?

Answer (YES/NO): NO